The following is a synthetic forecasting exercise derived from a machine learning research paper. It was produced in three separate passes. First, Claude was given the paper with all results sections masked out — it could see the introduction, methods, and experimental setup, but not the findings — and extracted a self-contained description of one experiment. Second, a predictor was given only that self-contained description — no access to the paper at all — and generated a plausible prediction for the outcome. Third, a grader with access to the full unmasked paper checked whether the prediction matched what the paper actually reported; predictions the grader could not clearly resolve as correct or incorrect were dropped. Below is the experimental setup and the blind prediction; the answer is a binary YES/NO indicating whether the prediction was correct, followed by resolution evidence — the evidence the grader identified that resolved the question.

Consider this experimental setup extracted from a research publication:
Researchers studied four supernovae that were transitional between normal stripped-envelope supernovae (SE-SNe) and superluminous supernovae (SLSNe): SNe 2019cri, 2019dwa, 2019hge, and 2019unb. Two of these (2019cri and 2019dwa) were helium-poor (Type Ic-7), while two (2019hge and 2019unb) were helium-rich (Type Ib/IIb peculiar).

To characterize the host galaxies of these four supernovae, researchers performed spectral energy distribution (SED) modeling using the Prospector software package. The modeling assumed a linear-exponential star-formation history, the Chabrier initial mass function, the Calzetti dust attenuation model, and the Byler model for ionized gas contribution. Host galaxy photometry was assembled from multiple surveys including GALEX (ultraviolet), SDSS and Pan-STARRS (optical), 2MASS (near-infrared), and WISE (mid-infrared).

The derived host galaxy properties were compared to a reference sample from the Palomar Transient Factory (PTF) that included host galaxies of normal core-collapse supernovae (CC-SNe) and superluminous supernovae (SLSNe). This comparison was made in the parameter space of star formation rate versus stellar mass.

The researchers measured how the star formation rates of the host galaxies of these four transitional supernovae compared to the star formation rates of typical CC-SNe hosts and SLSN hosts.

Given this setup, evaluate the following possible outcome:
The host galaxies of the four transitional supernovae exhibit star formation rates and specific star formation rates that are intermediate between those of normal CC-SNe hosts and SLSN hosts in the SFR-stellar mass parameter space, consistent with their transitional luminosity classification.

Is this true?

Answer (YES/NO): NO